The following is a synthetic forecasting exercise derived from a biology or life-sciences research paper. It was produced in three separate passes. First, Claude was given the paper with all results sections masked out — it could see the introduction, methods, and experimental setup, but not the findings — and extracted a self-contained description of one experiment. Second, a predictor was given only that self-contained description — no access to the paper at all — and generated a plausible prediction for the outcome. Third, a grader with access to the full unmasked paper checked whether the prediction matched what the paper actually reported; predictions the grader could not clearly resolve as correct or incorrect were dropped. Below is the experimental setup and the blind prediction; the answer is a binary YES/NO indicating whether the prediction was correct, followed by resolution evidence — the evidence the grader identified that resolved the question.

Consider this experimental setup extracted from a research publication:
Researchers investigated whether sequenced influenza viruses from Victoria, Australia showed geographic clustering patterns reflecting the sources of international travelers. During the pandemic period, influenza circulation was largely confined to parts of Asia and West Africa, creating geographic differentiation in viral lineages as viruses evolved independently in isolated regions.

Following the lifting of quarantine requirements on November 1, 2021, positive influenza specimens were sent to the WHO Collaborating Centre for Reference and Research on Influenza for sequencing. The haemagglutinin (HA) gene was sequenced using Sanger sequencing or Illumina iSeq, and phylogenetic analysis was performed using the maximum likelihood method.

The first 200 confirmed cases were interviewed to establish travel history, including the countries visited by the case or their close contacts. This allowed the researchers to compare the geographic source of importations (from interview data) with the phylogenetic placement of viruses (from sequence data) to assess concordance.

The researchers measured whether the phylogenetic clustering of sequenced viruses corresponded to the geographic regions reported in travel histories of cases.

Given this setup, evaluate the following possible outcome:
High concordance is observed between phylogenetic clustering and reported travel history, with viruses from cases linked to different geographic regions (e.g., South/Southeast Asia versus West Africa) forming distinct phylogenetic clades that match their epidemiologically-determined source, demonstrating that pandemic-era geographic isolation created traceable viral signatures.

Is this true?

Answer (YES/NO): NO